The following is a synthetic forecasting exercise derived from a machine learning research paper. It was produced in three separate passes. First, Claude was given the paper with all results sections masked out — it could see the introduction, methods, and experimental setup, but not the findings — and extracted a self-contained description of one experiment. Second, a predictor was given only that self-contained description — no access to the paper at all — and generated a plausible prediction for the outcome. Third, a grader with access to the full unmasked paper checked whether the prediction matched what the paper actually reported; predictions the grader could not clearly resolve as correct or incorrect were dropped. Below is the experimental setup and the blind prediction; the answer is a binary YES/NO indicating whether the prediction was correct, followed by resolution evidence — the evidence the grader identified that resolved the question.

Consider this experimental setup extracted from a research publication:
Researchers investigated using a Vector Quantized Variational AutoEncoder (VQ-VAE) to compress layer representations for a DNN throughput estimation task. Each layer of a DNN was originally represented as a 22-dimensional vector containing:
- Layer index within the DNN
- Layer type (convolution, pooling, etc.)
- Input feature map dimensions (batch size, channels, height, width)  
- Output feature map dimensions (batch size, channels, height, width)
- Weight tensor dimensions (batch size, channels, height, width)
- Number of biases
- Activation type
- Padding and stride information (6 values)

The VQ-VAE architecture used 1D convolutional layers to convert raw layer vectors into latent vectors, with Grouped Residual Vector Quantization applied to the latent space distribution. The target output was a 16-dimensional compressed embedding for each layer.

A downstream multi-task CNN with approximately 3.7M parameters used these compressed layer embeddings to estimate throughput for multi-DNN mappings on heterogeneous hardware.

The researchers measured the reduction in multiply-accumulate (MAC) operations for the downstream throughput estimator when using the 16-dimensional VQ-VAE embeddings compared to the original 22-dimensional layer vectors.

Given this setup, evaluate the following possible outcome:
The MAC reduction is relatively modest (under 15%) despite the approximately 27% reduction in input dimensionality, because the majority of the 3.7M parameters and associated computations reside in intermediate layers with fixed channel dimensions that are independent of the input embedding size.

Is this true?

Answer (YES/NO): NO